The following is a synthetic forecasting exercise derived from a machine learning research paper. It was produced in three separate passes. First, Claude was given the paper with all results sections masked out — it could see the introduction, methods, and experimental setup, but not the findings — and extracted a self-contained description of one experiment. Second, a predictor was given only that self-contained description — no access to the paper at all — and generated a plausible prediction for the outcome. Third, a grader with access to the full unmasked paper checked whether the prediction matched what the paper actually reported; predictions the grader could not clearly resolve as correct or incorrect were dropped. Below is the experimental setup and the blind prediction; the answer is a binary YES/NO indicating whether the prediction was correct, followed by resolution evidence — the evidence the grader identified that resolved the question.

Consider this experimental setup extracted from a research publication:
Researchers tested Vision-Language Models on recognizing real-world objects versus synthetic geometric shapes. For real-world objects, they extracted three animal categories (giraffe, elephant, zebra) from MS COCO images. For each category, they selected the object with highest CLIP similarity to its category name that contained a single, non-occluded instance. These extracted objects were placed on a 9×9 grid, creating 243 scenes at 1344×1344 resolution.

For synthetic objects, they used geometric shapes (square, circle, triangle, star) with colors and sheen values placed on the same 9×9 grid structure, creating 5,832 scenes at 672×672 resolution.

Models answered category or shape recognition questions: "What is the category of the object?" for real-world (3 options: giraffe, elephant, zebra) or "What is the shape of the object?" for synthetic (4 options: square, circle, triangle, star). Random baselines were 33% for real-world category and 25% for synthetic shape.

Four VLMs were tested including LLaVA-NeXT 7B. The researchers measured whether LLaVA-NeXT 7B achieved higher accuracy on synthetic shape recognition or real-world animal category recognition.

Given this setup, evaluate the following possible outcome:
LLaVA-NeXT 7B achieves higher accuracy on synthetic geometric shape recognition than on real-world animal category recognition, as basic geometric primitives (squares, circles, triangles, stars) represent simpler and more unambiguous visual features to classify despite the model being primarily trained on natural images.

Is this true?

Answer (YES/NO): YES